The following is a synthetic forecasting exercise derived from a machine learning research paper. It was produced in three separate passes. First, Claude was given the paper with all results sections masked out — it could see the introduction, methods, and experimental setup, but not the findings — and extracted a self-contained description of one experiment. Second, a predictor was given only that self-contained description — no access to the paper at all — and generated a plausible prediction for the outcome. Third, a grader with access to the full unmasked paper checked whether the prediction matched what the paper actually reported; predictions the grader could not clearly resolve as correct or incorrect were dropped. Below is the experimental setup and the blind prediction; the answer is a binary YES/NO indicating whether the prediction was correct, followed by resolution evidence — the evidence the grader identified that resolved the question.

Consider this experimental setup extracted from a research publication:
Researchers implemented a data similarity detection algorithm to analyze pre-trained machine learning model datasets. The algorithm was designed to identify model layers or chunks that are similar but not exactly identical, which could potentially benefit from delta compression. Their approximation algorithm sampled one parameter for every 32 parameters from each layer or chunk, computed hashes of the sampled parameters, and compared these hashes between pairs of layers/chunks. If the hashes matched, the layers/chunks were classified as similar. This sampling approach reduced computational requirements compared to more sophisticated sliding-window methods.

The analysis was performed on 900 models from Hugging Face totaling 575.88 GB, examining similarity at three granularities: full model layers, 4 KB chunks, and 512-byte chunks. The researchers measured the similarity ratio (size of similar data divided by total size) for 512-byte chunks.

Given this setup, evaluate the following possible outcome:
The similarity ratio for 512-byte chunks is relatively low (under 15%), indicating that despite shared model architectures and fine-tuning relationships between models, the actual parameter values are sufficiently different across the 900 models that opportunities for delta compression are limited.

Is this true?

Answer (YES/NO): YES